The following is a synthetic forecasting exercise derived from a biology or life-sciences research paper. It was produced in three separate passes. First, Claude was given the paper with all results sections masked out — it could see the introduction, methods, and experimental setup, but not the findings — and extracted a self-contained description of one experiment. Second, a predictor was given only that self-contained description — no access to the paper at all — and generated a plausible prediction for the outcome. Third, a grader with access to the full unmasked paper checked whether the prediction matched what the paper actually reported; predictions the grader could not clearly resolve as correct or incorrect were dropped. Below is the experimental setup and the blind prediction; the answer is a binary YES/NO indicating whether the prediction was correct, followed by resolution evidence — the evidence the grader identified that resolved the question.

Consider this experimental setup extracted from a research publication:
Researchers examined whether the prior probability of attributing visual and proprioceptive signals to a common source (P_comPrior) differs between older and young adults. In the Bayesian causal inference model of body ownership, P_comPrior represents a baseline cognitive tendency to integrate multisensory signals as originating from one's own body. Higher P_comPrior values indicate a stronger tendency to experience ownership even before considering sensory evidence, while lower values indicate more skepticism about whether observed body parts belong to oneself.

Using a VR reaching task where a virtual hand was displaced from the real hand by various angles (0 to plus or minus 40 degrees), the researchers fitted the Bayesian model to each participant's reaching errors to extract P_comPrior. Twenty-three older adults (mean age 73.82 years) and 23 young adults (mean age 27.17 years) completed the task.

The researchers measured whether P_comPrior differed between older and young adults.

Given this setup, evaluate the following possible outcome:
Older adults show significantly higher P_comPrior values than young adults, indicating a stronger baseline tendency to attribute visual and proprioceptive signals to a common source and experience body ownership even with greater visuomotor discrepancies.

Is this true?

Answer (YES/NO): NO